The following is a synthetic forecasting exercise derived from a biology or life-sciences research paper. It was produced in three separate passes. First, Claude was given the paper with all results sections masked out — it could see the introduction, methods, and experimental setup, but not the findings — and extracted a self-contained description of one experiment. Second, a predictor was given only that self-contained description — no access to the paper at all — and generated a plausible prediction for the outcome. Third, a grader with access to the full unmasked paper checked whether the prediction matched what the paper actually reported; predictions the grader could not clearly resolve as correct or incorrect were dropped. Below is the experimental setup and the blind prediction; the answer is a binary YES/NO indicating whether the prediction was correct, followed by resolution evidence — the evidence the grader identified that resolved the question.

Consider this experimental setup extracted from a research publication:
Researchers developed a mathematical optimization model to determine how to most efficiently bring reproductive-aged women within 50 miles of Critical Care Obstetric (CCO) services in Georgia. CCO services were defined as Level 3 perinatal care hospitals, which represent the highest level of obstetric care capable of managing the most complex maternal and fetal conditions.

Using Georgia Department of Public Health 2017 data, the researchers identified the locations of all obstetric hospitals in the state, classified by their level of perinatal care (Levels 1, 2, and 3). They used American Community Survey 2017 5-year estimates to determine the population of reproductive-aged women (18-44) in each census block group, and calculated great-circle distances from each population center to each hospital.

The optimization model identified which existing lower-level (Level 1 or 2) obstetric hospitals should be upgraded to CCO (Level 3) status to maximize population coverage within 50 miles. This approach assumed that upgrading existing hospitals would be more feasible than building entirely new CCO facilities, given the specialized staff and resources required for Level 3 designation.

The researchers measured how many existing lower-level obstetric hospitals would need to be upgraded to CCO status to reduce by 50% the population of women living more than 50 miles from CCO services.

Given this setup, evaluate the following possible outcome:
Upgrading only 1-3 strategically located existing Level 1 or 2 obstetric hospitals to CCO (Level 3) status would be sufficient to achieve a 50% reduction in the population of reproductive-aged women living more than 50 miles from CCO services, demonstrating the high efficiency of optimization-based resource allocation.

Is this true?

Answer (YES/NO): YES